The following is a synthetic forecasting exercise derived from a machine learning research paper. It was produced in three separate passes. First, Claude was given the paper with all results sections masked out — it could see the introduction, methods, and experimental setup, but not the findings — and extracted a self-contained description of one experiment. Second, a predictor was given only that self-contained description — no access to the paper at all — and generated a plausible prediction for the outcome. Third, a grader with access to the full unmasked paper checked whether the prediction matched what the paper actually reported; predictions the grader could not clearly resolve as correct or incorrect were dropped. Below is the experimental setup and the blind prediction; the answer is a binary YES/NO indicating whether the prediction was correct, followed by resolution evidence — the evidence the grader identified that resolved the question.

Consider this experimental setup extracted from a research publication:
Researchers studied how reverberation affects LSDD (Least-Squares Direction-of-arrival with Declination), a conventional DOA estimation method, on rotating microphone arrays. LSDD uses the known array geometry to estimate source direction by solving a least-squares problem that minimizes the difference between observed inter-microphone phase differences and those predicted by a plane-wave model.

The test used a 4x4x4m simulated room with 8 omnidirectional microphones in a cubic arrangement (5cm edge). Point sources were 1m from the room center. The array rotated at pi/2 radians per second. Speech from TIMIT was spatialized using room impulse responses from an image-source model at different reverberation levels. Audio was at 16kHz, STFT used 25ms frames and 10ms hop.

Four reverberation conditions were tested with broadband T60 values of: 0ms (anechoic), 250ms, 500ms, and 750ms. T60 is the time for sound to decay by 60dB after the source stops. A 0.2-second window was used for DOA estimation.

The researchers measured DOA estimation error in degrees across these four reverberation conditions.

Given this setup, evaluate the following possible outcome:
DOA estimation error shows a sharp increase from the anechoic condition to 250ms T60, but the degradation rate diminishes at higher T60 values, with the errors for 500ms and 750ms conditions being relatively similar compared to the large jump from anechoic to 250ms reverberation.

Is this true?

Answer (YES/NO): NO